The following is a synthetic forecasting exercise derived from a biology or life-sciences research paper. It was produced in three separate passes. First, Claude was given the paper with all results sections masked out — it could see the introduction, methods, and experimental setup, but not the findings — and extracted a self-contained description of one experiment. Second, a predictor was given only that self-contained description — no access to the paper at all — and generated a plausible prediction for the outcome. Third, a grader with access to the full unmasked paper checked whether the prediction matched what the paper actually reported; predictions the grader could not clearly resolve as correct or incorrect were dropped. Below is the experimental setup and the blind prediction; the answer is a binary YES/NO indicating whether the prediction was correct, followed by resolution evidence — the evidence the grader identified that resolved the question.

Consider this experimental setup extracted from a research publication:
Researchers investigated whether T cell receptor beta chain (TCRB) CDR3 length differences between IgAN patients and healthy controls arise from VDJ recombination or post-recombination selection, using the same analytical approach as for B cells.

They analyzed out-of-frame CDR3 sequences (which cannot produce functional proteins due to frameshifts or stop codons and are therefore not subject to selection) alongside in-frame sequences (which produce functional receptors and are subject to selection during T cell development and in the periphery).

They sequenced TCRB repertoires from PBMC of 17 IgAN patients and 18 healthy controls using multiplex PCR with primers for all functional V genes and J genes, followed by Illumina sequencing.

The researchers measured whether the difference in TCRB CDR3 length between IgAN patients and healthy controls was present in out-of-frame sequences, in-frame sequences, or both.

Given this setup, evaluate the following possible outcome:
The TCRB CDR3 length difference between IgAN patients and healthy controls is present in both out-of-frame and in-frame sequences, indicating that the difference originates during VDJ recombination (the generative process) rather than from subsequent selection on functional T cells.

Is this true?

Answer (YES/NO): NO